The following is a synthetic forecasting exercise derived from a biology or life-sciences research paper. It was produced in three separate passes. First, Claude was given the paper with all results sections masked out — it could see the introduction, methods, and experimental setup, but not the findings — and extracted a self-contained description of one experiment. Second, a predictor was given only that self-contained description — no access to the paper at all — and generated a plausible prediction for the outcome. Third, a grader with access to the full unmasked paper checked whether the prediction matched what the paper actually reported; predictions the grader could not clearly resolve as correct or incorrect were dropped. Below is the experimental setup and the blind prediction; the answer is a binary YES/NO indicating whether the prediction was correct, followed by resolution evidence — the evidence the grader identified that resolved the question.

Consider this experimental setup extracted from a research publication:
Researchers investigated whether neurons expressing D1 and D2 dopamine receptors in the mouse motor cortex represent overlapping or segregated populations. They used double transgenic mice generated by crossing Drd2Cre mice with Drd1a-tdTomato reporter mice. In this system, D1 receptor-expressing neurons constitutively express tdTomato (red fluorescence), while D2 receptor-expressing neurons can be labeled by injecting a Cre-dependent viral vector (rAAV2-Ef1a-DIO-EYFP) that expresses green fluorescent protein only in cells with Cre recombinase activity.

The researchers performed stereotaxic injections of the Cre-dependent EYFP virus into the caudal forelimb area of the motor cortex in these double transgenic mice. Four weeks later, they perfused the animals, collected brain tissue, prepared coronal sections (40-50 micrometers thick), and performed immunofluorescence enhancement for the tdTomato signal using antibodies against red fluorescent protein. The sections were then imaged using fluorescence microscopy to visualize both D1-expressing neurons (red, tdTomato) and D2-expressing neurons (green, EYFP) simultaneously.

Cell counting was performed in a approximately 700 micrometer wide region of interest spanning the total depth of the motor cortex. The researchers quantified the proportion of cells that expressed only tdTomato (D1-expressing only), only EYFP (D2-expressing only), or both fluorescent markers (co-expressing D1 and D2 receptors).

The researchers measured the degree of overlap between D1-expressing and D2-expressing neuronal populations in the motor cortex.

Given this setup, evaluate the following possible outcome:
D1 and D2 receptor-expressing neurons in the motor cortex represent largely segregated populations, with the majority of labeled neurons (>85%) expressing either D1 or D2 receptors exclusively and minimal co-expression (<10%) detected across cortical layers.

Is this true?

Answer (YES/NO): YES